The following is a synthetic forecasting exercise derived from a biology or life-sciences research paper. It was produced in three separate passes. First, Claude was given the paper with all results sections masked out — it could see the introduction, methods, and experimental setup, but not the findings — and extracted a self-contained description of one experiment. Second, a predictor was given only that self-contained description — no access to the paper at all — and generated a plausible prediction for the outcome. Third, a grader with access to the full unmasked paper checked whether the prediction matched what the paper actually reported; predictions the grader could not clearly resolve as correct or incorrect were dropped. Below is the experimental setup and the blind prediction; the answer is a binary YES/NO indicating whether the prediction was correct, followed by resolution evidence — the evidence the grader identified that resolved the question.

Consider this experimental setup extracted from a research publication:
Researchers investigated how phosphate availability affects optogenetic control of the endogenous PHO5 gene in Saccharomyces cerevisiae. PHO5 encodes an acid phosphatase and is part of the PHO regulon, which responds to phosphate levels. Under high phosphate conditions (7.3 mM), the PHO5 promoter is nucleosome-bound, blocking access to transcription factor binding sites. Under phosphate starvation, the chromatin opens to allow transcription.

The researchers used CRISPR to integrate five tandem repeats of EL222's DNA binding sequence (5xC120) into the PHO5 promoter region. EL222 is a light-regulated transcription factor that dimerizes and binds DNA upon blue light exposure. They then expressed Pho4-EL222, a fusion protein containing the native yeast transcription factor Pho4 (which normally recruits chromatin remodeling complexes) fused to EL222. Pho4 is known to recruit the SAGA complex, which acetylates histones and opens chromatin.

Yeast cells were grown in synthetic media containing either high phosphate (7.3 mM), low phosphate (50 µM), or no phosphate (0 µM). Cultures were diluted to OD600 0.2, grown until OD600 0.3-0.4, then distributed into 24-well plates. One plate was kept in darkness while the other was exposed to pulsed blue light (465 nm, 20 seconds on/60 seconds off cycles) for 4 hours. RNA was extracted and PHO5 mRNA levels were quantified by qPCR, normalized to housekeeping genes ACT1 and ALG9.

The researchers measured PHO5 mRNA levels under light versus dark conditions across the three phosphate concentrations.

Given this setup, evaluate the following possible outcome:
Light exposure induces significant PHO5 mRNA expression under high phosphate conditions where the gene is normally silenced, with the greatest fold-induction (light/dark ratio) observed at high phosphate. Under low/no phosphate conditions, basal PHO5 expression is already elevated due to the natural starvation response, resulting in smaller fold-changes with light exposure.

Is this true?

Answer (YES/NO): NO